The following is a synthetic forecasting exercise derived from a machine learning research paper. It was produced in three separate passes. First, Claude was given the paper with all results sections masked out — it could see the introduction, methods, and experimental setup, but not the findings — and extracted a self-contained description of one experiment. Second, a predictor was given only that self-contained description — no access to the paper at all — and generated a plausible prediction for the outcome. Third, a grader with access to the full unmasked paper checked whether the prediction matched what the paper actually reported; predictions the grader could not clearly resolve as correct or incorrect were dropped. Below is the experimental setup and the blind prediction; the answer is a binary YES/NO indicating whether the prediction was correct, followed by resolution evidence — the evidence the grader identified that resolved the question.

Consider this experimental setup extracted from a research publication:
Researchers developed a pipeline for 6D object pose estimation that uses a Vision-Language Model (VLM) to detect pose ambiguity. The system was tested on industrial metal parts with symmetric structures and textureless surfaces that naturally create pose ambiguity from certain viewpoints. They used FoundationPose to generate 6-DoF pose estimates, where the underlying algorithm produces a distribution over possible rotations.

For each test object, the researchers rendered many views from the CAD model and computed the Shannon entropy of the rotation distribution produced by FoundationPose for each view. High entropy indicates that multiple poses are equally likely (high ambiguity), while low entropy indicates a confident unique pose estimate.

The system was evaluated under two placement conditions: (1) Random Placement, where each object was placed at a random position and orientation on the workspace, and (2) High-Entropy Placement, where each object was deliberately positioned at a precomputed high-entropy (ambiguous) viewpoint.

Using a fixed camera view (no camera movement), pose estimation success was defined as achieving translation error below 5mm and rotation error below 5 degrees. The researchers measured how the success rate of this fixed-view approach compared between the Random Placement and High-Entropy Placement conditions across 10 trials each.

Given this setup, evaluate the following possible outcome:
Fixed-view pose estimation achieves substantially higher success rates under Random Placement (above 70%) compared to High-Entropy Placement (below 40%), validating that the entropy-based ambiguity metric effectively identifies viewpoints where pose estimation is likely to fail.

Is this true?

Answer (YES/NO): NO